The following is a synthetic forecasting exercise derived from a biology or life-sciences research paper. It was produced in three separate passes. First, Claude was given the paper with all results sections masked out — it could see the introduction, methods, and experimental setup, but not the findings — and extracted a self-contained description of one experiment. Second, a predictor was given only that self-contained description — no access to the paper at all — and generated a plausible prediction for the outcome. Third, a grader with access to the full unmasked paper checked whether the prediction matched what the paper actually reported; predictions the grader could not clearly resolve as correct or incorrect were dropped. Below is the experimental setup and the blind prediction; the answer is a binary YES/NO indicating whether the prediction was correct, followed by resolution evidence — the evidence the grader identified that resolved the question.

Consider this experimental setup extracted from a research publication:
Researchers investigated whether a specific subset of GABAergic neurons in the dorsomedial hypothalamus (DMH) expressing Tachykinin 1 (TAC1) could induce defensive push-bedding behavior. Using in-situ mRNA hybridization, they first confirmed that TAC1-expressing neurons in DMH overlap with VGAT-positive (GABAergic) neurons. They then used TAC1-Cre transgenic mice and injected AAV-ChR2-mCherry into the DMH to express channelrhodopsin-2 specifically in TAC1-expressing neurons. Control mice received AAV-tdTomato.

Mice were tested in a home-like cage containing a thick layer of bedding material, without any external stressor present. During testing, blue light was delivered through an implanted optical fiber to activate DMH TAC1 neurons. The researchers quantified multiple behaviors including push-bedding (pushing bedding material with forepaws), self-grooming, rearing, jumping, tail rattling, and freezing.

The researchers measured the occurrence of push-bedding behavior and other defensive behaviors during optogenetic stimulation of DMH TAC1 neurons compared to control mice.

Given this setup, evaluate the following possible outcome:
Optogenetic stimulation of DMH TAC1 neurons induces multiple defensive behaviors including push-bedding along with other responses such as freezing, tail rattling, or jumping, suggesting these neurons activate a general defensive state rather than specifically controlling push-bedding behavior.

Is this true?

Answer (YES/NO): NO